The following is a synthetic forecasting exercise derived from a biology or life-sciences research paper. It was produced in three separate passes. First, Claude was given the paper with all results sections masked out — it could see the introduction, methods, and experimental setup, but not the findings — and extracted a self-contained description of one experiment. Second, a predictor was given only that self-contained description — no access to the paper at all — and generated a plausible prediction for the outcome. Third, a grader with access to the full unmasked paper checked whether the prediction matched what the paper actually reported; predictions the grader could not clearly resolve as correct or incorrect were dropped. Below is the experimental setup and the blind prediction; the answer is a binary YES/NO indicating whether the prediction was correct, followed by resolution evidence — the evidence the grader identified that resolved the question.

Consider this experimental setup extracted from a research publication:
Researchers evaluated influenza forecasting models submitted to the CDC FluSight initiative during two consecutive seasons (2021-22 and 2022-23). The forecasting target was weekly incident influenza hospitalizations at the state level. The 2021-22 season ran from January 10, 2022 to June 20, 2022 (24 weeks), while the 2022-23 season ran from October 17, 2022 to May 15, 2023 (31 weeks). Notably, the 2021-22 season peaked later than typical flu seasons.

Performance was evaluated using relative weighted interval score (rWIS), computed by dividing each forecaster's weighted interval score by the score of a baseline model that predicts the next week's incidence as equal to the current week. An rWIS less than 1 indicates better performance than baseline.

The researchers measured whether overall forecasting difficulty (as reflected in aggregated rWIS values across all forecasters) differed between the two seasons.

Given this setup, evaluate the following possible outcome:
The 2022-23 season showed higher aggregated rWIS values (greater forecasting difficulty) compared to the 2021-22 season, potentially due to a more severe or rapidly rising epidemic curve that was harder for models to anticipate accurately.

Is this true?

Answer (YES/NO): NO